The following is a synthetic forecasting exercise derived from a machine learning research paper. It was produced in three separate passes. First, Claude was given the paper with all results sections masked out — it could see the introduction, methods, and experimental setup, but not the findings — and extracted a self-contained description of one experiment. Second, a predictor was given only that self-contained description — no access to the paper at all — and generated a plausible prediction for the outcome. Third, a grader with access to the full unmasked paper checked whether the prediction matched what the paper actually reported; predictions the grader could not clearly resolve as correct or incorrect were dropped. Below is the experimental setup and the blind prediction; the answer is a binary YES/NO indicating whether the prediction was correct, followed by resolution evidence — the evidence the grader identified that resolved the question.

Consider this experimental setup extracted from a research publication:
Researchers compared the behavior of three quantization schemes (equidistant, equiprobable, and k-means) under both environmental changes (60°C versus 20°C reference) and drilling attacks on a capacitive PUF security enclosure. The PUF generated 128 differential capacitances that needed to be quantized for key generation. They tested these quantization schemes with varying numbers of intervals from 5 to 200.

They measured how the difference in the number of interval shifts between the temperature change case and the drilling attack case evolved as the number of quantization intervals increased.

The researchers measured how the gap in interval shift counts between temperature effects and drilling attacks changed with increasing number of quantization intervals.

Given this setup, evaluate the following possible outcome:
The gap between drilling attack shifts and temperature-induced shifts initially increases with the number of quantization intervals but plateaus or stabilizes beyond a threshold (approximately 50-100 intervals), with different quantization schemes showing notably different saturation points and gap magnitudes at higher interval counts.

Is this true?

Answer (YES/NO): NO